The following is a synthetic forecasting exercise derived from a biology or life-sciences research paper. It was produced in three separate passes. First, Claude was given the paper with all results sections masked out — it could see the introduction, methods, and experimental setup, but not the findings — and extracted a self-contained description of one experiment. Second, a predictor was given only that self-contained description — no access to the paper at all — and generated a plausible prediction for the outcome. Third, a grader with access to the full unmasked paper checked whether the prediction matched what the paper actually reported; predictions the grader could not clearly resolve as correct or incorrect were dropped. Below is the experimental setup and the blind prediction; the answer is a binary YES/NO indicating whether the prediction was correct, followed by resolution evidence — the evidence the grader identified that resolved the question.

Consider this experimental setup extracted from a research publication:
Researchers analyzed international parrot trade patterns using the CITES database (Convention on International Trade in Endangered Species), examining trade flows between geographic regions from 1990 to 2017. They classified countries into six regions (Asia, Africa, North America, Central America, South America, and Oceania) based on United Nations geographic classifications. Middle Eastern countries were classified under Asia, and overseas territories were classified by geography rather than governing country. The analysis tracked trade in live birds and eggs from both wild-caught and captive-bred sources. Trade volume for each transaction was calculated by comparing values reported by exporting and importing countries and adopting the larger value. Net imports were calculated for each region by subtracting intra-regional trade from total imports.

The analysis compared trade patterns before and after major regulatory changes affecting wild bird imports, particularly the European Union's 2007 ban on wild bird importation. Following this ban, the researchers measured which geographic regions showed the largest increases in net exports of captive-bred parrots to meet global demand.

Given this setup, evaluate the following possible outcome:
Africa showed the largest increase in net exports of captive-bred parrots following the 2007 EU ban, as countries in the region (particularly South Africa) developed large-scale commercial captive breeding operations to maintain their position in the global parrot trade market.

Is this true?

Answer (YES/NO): NO